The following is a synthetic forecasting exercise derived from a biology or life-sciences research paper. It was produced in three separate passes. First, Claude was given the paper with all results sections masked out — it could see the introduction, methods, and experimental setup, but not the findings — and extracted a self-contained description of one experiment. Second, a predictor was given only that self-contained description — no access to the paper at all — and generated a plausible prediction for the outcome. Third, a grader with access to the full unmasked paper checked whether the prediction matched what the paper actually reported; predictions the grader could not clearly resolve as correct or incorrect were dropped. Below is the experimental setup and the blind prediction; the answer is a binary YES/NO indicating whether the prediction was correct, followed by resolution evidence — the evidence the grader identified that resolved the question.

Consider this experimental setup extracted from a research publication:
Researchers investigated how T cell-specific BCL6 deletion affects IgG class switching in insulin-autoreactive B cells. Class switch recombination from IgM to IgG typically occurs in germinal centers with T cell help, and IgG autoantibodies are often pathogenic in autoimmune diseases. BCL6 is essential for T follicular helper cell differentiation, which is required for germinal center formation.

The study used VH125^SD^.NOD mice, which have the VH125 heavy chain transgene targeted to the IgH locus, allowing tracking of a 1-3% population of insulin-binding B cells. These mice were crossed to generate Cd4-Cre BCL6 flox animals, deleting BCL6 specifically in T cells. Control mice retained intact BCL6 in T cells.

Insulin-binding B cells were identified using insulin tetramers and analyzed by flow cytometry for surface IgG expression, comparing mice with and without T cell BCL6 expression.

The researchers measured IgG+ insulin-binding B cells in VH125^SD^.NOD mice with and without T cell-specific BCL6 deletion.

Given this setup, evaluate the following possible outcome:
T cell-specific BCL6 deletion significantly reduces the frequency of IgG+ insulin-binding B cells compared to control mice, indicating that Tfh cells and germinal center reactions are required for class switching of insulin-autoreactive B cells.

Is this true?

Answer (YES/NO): YES